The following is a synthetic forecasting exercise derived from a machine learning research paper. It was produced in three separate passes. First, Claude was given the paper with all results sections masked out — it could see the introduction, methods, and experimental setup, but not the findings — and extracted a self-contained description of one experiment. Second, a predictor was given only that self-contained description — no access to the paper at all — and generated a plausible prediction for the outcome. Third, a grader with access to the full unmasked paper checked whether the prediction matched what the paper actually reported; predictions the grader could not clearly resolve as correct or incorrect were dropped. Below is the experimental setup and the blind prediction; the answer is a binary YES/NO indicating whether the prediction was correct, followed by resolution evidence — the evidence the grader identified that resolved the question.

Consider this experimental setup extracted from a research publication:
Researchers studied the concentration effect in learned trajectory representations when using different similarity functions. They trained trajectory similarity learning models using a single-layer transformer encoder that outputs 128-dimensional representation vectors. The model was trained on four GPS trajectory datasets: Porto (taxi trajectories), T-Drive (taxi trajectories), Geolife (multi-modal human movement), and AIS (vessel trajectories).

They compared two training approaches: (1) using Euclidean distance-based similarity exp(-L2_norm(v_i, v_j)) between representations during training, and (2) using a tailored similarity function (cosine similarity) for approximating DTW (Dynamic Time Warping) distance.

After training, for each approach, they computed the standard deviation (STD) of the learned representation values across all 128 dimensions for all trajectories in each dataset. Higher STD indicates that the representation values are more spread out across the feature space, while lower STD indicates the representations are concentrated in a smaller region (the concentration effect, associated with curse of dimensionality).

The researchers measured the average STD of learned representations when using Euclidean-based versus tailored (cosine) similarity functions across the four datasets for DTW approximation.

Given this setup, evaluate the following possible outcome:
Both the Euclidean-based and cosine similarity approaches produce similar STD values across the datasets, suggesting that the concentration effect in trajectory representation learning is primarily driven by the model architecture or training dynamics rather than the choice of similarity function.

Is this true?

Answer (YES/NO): NO